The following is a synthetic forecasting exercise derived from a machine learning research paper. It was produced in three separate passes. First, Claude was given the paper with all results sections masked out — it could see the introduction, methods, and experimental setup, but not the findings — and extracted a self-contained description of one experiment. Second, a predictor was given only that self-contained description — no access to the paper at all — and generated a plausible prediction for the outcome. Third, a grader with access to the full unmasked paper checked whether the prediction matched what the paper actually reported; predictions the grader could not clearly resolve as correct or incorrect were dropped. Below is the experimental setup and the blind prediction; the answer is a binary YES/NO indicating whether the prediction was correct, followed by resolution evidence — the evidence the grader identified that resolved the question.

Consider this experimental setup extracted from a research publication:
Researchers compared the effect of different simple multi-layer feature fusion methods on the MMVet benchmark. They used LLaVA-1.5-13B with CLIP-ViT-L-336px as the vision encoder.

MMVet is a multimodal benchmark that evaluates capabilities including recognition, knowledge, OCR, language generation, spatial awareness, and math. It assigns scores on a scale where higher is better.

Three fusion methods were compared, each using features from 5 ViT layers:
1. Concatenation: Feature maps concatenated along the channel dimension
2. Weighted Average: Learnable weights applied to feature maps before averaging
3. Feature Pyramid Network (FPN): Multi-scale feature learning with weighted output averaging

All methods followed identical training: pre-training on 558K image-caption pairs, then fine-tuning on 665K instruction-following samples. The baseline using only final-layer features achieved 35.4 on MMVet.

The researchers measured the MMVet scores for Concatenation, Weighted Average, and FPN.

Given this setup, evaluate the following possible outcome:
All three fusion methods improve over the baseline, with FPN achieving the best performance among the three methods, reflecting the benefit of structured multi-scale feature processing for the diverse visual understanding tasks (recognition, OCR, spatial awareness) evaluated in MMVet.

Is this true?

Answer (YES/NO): NO